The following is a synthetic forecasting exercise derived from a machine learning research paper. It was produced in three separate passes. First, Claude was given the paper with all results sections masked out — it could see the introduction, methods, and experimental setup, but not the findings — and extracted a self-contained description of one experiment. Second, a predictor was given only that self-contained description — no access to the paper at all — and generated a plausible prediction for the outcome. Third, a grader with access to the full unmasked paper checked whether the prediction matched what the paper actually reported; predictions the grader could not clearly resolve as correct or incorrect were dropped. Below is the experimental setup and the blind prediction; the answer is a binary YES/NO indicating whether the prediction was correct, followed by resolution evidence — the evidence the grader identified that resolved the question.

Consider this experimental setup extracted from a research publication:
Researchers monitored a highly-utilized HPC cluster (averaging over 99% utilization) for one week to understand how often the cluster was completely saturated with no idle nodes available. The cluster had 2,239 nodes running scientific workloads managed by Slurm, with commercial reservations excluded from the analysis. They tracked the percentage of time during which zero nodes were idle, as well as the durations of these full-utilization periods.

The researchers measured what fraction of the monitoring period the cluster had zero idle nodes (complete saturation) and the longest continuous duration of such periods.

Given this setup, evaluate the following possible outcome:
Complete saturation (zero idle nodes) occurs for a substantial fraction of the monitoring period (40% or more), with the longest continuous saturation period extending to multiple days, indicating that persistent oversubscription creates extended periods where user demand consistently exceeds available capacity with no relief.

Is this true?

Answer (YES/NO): NO